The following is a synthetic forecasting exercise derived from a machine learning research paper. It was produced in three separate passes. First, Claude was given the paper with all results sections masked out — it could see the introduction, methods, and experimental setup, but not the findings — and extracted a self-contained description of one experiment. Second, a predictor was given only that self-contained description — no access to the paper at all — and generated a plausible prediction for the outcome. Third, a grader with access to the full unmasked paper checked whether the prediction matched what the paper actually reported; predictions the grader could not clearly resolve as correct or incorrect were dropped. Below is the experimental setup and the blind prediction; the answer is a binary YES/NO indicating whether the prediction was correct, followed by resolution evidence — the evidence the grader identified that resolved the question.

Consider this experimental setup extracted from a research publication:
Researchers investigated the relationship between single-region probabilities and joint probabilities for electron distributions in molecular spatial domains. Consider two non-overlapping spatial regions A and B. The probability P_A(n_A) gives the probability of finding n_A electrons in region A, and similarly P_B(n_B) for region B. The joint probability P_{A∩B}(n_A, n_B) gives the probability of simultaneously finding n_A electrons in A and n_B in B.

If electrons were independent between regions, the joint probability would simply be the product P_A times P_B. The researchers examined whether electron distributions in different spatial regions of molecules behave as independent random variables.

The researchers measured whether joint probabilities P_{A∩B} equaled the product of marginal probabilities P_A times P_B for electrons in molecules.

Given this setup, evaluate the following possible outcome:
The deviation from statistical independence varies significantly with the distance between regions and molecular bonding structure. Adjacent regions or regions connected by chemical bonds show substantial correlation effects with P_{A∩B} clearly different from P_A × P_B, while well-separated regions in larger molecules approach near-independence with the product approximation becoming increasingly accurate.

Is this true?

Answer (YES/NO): YES